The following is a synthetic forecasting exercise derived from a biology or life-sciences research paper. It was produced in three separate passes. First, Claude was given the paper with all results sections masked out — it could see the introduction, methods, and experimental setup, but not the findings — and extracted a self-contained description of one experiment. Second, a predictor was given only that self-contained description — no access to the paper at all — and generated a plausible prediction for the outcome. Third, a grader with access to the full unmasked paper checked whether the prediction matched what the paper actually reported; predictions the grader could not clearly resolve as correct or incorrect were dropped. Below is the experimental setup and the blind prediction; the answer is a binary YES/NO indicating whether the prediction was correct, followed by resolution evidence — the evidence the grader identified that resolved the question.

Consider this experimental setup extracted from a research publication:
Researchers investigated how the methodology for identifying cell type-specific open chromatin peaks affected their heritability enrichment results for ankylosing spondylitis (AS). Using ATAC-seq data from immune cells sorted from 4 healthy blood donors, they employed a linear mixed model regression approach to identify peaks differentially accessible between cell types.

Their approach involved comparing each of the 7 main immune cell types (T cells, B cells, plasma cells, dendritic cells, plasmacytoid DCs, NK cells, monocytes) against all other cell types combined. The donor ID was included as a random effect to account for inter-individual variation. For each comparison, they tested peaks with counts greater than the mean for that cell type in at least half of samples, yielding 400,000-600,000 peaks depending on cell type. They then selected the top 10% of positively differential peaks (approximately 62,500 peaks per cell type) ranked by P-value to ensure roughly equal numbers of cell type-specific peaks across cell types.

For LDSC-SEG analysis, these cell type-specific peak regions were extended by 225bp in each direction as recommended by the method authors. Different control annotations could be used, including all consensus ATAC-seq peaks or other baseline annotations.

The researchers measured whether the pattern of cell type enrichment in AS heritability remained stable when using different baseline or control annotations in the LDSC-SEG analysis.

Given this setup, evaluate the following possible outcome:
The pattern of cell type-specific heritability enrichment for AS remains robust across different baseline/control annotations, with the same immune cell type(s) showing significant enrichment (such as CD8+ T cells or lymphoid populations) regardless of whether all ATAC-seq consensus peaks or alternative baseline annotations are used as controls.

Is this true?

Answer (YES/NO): YES